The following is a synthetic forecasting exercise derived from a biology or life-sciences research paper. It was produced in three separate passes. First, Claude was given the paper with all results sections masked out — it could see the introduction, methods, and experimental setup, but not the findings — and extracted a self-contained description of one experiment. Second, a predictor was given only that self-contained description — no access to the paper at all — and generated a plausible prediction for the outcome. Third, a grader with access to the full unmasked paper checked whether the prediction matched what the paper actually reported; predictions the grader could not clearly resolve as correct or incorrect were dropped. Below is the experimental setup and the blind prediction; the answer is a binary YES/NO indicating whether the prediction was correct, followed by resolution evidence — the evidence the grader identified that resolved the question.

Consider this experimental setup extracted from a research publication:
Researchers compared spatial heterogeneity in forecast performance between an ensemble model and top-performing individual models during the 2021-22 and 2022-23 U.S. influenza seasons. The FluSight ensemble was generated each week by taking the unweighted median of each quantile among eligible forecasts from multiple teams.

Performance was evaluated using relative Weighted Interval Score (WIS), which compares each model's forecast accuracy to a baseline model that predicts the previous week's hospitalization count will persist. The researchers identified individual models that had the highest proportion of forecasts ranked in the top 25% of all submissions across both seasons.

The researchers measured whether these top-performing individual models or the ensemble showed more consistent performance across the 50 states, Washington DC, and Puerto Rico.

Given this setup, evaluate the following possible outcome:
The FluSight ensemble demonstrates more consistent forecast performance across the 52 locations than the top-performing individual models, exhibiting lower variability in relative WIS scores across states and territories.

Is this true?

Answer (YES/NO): YES